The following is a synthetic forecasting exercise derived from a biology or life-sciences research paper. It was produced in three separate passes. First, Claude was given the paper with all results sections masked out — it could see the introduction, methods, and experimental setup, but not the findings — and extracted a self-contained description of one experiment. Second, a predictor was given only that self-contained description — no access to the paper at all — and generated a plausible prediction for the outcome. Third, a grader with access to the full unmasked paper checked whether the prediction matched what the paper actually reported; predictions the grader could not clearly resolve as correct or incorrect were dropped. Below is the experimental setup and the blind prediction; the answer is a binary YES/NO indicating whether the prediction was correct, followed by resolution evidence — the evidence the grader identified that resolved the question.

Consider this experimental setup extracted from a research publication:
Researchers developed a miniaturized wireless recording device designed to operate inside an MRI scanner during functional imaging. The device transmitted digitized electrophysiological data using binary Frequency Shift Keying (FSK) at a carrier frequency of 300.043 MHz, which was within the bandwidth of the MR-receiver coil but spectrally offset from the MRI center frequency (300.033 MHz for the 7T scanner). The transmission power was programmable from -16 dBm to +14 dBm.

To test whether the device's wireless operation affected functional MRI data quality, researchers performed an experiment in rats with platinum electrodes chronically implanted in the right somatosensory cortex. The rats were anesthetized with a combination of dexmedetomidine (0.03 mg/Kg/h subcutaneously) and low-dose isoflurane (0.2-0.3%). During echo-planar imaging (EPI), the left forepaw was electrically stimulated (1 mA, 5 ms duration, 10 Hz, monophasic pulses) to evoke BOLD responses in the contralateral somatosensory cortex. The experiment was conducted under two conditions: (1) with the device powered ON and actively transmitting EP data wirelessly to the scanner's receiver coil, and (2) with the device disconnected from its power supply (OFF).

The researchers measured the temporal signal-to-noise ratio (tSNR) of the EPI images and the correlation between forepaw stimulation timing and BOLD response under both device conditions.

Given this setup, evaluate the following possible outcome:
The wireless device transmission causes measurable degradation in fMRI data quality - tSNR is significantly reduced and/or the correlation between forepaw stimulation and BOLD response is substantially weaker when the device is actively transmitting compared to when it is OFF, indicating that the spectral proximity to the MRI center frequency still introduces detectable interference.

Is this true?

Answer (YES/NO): NO